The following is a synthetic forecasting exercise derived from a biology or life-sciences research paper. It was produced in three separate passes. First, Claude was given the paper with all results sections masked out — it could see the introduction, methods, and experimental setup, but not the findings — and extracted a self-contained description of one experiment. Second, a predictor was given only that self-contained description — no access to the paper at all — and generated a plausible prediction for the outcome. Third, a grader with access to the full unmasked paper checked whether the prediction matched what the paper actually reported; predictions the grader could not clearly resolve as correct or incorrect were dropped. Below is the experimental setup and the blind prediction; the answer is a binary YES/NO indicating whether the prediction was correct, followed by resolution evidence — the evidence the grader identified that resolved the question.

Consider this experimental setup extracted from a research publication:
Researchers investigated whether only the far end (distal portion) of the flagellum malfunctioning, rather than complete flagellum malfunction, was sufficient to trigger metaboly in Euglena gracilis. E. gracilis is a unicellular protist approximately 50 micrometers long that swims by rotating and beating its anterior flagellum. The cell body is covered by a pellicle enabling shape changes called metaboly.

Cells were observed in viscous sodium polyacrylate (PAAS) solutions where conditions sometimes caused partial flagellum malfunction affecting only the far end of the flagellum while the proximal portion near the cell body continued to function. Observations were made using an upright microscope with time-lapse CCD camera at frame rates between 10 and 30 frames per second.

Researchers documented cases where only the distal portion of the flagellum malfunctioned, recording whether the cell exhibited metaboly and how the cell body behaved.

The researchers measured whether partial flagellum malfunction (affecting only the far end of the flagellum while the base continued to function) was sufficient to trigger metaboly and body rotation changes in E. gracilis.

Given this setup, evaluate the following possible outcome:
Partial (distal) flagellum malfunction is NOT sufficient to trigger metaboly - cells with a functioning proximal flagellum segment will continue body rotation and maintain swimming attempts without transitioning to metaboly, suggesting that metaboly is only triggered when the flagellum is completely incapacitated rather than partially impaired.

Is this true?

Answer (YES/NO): NO